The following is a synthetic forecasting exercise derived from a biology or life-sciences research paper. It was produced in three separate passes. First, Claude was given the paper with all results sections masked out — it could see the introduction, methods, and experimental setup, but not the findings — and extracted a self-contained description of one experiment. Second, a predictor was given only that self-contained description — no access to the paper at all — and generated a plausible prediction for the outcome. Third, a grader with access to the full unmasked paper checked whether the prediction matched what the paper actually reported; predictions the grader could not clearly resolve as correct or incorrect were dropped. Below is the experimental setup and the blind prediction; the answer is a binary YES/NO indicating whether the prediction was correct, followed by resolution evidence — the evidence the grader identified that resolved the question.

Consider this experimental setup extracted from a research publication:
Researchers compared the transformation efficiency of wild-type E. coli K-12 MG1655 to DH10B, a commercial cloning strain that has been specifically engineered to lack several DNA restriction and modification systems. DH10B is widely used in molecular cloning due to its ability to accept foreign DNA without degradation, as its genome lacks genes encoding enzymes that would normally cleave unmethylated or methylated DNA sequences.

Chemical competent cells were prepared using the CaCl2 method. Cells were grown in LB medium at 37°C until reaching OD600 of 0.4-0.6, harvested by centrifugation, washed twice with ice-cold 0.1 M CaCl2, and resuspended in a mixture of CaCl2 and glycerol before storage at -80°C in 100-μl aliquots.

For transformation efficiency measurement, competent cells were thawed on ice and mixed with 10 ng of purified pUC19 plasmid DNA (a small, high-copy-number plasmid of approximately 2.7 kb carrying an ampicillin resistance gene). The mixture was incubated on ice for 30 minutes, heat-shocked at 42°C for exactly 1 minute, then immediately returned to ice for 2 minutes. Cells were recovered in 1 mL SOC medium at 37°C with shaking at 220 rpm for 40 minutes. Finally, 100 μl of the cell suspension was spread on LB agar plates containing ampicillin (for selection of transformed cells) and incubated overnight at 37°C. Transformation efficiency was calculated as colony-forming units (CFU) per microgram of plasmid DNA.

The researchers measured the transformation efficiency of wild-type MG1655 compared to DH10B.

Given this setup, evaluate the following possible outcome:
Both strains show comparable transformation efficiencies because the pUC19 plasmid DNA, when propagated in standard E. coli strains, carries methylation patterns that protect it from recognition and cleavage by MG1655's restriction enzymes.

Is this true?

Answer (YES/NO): NO